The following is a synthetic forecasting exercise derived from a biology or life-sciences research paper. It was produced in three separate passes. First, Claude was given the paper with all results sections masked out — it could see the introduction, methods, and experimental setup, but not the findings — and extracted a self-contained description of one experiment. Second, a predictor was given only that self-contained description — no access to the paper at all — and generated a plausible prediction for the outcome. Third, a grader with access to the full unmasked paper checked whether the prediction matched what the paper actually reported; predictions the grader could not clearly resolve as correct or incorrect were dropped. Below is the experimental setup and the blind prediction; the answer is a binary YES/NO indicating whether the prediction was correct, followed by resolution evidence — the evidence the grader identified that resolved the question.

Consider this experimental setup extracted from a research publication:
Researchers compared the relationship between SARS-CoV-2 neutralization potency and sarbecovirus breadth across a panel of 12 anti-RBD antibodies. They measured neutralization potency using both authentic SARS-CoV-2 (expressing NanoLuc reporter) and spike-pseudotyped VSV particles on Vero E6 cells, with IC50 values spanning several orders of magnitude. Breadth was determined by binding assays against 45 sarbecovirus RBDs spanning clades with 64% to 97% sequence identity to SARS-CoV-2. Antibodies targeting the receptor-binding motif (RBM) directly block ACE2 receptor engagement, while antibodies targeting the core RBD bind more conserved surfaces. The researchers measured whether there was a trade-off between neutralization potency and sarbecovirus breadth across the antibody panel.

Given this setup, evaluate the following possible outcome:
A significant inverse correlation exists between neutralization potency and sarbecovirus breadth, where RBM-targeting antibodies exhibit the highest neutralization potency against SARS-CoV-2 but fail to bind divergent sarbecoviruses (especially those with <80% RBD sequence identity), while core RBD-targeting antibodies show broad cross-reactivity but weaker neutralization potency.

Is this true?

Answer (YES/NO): YES